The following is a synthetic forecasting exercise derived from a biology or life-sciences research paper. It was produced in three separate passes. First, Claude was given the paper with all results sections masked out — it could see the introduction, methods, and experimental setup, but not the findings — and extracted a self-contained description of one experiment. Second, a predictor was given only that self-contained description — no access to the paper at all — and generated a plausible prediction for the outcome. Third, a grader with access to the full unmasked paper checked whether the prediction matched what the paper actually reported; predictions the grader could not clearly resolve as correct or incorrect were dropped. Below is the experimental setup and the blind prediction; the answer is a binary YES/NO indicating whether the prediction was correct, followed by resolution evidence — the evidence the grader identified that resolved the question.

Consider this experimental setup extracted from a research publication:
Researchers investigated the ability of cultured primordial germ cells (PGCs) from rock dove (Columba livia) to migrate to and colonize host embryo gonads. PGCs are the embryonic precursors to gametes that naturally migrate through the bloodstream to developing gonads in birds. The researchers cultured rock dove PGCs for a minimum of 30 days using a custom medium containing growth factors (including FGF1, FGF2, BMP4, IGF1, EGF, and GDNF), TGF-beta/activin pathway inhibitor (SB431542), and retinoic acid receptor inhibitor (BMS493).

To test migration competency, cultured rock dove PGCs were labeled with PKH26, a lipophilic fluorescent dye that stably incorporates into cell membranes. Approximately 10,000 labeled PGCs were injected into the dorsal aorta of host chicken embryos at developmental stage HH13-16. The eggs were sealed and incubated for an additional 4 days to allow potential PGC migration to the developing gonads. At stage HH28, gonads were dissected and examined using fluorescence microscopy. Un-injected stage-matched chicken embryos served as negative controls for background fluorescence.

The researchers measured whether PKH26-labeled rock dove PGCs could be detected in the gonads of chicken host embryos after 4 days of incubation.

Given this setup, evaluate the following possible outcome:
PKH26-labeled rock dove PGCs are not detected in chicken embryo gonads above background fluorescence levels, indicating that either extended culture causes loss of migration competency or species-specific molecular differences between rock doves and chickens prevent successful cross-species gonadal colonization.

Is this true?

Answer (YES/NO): NO